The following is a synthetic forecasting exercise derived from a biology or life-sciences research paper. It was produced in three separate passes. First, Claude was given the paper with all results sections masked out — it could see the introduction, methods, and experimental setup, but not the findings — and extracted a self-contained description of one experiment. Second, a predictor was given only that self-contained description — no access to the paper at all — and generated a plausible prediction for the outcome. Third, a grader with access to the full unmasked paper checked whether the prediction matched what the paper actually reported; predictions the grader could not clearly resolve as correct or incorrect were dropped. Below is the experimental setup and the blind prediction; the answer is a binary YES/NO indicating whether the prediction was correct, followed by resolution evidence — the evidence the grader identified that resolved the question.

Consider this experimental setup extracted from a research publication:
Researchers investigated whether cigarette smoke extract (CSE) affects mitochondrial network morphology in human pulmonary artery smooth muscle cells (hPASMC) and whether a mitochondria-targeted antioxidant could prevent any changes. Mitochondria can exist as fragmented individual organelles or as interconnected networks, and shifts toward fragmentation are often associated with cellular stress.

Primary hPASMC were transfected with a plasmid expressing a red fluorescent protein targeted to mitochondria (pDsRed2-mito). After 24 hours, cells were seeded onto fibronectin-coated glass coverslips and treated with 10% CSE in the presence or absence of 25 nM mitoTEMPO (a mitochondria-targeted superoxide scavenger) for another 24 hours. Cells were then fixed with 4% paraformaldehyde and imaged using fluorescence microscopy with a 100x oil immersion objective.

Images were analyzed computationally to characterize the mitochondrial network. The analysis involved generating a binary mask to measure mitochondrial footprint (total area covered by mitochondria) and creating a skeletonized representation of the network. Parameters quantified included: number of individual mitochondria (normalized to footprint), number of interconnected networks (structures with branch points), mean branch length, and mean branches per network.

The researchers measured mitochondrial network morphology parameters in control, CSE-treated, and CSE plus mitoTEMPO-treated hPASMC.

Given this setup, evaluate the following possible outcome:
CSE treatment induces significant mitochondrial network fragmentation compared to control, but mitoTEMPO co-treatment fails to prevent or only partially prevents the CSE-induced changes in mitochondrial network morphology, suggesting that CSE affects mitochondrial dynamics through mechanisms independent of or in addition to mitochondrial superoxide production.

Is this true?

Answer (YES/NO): YES